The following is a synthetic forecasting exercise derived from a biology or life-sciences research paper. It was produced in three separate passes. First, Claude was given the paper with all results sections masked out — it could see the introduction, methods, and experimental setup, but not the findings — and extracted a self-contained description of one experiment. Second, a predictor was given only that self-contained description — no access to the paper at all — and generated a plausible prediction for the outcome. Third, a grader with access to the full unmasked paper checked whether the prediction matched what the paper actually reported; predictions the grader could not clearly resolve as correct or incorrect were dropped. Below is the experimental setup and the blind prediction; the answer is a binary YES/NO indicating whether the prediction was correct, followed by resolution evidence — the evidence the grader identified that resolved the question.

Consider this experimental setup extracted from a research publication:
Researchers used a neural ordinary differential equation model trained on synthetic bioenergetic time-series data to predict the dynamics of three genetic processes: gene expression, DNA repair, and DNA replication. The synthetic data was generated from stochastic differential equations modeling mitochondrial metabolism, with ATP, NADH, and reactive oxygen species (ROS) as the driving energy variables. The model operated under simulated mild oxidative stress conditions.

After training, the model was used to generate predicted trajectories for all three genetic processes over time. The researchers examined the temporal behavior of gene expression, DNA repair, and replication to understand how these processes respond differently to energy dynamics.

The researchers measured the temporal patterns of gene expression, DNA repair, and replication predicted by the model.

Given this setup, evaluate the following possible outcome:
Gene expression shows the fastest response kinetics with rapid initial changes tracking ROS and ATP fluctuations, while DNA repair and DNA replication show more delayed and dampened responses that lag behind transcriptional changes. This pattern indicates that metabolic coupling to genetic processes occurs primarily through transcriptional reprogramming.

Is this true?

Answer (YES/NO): NO